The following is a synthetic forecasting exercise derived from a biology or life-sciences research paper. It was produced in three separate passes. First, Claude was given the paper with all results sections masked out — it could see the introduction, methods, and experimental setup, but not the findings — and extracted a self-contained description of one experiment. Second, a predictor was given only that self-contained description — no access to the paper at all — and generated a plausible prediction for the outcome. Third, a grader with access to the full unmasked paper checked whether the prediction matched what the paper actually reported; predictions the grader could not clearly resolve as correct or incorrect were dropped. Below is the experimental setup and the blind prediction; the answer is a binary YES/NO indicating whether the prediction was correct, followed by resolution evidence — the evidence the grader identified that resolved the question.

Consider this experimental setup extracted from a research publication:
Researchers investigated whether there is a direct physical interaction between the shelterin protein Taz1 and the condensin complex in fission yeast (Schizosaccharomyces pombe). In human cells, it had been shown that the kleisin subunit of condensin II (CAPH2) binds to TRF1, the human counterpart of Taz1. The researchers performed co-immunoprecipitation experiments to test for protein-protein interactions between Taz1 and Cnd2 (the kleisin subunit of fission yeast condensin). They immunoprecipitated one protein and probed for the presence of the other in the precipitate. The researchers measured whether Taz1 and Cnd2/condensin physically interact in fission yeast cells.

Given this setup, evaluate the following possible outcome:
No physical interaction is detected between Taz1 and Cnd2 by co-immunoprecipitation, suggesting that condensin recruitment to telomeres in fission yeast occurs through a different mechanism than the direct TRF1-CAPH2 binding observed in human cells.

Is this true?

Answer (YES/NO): YES